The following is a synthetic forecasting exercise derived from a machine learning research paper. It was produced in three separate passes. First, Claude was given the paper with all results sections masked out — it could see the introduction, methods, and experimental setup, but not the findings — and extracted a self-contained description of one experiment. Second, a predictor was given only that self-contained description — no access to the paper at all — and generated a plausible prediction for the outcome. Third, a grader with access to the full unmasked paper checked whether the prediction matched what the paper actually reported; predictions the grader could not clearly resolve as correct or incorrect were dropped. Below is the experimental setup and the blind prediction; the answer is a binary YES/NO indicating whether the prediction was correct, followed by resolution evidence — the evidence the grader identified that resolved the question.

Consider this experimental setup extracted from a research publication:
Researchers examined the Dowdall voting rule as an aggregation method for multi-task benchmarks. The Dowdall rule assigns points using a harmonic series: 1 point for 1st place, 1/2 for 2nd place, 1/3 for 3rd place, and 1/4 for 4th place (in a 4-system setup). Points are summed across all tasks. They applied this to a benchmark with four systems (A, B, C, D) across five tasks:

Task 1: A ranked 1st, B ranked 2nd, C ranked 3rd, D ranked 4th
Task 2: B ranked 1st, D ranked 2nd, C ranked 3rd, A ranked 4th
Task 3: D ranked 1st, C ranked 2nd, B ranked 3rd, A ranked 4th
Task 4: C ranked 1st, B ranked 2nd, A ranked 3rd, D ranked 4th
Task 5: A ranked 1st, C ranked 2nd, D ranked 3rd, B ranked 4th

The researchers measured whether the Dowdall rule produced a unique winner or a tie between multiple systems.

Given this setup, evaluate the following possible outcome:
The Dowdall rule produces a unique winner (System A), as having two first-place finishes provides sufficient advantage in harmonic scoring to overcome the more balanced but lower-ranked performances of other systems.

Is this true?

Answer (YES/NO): NO